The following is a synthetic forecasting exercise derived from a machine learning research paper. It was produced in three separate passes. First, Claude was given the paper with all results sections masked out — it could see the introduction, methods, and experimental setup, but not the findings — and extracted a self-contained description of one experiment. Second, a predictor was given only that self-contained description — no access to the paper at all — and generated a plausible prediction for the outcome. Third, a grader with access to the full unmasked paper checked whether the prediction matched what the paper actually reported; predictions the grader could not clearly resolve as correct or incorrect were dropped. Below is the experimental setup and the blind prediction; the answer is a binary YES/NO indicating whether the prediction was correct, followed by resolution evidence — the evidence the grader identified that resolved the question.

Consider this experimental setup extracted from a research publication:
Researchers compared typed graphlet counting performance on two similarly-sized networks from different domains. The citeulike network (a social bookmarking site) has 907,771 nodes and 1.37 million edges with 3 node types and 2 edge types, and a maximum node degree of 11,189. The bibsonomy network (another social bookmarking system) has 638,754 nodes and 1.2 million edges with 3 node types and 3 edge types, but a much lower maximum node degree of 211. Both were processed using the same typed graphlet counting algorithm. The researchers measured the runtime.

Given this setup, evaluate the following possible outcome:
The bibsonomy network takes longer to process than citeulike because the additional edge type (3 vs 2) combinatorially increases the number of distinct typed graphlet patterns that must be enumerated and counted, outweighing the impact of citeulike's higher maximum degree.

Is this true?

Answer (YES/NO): NO